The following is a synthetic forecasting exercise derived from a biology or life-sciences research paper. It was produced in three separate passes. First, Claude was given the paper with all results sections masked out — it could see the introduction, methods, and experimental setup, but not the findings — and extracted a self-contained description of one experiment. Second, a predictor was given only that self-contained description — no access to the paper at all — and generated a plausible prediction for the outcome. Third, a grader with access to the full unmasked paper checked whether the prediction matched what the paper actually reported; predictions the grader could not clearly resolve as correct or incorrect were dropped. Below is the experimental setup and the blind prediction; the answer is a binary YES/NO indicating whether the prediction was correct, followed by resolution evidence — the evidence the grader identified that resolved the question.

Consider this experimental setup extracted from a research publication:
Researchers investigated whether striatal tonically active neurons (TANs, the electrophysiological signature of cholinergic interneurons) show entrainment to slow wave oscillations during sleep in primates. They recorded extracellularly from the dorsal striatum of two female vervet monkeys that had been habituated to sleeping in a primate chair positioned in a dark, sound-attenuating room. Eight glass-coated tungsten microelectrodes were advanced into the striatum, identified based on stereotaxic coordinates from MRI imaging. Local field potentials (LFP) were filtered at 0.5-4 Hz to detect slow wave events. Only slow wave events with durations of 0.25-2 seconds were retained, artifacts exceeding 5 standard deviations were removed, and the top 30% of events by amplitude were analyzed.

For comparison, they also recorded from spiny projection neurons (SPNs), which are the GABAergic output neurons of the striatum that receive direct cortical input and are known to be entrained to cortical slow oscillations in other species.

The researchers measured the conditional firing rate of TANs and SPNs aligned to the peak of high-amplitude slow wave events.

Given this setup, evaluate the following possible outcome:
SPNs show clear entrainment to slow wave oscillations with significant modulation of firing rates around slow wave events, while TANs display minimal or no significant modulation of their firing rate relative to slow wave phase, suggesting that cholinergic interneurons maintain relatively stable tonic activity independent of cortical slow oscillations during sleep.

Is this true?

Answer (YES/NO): NO